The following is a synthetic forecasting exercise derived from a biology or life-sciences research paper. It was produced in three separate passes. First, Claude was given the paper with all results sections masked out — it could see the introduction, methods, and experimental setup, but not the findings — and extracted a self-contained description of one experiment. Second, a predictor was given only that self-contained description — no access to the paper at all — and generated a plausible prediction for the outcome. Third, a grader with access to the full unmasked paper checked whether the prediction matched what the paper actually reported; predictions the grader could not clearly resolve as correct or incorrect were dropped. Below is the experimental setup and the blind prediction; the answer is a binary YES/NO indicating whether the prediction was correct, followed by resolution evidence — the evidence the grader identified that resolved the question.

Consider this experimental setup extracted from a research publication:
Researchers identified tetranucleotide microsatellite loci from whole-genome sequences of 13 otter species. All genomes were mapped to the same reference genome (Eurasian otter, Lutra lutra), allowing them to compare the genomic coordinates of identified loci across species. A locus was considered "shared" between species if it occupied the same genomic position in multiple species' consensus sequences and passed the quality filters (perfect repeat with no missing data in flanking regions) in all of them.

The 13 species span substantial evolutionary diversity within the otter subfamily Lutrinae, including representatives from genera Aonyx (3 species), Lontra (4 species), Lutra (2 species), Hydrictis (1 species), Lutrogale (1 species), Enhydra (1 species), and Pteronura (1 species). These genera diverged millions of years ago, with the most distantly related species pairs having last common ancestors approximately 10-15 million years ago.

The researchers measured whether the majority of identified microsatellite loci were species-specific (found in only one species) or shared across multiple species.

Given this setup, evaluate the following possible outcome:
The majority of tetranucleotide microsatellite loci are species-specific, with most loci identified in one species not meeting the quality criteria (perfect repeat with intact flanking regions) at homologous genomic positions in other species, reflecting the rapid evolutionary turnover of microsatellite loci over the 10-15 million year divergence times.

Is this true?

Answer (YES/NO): YES